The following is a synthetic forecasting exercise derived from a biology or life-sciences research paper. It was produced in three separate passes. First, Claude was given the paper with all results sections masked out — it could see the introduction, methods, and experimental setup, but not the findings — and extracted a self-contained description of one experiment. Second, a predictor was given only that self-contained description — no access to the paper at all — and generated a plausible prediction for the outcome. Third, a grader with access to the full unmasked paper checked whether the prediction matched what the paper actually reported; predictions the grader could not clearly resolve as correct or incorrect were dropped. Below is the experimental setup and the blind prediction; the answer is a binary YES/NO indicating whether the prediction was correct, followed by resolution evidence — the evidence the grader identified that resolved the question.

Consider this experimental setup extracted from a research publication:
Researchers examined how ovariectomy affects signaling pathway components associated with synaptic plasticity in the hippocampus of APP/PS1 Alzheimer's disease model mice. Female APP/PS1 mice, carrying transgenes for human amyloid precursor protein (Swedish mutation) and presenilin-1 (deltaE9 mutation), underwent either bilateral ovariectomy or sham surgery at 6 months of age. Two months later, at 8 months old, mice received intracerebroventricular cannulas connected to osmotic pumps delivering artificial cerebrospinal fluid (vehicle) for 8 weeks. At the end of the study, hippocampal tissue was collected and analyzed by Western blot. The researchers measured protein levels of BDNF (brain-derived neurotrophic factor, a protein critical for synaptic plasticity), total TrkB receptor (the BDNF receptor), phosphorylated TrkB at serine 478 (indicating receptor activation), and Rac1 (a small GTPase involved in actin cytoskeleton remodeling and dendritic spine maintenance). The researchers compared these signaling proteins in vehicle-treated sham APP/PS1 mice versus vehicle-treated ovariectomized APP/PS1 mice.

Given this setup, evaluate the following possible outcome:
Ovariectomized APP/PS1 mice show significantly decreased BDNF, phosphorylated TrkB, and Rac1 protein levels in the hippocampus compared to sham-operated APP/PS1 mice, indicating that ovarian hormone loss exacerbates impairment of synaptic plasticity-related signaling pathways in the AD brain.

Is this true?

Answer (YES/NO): NO